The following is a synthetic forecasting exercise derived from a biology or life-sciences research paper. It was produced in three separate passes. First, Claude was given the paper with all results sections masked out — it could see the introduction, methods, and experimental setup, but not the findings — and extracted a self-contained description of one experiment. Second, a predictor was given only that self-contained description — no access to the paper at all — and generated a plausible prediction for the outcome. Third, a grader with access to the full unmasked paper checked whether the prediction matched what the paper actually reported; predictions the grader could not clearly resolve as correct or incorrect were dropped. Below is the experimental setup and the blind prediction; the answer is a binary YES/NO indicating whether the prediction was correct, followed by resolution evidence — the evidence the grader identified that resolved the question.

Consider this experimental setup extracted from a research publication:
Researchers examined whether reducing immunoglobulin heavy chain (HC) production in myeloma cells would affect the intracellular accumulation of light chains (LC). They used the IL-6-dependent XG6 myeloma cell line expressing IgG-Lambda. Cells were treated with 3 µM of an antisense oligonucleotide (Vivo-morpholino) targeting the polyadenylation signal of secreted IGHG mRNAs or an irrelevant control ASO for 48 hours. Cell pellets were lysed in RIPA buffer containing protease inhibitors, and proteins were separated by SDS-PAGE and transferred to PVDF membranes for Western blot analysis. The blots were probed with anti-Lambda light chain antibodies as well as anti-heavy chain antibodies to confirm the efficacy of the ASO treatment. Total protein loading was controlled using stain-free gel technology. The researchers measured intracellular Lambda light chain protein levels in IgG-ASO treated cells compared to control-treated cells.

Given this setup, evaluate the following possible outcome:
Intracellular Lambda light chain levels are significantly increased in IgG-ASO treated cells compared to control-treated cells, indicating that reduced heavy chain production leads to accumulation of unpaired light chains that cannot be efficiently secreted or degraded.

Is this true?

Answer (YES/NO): NO